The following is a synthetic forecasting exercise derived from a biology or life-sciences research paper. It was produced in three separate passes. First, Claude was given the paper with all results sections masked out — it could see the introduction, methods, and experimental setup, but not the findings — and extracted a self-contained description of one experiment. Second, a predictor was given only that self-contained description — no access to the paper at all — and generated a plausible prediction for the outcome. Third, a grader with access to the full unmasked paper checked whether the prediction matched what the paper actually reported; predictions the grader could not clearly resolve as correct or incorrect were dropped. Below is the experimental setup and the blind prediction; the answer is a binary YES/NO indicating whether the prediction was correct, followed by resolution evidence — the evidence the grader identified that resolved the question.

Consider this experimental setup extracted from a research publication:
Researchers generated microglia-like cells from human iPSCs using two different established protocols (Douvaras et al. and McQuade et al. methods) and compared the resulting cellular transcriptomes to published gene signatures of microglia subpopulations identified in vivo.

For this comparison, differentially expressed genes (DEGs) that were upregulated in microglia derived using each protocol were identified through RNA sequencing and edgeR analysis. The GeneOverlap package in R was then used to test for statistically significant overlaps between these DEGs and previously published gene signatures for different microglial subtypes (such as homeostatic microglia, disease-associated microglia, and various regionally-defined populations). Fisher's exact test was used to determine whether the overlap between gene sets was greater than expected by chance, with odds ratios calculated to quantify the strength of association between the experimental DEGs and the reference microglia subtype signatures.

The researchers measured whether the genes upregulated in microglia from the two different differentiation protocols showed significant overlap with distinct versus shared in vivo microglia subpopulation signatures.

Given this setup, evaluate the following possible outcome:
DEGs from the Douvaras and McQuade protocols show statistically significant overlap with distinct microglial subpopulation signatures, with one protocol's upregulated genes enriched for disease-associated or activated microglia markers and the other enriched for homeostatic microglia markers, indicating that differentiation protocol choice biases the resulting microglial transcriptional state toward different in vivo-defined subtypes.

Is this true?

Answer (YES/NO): NO